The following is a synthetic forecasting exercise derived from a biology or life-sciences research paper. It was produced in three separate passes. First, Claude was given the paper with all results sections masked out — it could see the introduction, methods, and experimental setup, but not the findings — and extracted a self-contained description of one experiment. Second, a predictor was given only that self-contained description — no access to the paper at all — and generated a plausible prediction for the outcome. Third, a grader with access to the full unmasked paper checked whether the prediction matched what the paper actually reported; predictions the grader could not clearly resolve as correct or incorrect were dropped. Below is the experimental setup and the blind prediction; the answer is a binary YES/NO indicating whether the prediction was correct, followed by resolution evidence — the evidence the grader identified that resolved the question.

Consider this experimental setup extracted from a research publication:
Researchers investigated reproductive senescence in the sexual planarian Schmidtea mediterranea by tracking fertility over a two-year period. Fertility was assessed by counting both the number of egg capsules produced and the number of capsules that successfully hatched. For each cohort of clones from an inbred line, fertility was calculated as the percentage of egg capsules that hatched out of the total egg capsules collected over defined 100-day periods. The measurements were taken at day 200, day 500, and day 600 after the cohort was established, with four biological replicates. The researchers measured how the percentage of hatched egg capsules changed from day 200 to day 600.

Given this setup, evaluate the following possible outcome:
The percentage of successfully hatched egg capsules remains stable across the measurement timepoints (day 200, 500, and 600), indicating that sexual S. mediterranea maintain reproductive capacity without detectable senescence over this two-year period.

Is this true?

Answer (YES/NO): NO